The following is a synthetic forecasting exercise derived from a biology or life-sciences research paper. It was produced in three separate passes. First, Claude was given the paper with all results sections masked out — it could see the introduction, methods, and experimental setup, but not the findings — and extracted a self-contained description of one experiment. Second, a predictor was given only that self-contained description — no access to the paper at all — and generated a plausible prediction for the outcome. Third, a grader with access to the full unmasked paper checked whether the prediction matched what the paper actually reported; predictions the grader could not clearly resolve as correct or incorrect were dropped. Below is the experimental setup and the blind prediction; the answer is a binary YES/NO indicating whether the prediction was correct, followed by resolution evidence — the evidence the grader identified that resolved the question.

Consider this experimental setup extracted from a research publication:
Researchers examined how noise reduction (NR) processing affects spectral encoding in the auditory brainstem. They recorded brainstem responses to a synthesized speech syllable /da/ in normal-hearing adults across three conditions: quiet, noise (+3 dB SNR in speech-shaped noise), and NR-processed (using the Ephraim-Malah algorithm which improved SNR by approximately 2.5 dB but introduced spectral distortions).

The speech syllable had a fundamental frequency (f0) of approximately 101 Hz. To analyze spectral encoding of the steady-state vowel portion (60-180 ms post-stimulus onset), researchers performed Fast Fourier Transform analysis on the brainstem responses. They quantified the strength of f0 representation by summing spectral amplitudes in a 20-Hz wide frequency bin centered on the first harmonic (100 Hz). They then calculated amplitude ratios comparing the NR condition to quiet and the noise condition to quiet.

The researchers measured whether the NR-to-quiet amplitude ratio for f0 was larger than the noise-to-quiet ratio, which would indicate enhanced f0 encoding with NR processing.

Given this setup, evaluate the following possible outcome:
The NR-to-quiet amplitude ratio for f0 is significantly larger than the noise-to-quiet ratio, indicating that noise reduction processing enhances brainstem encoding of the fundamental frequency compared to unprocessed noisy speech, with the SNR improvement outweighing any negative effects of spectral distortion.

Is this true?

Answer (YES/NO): YES